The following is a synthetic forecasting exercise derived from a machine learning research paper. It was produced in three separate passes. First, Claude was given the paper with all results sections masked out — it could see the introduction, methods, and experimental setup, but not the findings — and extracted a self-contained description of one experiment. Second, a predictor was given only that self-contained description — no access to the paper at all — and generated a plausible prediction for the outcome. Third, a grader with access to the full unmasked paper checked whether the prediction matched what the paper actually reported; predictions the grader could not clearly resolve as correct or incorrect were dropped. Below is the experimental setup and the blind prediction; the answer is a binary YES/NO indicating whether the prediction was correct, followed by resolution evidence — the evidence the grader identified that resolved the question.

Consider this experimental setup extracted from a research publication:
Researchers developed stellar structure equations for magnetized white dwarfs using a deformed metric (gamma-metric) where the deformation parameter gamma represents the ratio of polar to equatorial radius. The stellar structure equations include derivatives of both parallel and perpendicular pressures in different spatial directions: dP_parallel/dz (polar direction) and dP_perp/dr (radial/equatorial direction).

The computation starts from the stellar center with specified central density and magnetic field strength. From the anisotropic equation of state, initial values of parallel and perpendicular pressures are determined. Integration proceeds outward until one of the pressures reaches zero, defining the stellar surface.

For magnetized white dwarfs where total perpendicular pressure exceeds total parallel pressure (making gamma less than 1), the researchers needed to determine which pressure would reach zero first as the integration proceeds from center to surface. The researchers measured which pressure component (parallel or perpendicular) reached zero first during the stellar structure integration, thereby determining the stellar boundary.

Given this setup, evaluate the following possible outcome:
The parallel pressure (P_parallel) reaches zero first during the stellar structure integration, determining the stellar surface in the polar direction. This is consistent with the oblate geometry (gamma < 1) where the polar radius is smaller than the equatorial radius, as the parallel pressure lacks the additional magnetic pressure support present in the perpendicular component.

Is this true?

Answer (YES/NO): YES